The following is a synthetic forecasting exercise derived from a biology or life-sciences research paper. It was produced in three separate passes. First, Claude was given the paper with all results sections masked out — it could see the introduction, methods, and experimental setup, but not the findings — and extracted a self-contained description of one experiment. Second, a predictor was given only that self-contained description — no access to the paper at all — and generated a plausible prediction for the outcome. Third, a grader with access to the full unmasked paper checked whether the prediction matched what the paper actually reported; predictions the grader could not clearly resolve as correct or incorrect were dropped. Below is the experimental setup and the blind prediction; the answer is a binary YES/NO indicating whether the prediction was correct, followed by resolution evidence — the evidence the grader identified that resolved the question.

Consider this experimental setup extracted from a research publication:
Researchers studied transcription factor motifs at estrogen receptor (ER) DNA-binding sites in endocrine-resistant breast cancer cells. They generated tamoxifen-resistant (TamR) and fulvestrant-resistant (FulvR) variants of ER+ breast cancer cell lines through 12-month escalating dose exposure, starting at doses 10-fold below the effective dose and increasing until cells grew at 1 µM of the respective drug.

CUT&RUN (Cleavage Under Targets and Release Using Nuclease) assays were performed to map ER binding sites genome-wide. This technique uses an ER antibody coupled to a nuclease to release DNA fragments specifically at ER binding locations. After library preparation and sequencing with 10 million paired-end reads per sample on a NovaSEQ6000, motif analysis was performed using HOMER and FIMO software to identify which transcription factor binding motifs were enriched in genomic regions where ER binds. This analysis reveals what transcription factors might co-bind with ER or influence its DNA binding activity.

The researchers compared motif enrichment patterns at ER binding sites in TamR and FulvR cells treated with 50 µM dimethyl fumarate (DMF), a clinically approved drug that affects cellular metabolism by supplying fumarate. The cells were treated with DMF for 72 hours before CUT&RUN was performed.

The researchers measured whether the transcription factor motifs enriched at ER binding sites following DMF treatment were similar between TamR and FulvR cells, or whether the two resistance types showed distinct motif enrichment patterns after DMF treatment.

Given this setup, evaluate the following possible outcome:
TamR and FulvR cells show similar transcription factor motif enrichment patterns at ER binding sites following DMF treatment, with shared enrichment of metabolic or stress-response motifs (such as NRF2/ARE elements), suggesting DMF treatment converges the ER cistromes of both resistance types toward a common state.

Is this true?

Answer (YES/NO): NO